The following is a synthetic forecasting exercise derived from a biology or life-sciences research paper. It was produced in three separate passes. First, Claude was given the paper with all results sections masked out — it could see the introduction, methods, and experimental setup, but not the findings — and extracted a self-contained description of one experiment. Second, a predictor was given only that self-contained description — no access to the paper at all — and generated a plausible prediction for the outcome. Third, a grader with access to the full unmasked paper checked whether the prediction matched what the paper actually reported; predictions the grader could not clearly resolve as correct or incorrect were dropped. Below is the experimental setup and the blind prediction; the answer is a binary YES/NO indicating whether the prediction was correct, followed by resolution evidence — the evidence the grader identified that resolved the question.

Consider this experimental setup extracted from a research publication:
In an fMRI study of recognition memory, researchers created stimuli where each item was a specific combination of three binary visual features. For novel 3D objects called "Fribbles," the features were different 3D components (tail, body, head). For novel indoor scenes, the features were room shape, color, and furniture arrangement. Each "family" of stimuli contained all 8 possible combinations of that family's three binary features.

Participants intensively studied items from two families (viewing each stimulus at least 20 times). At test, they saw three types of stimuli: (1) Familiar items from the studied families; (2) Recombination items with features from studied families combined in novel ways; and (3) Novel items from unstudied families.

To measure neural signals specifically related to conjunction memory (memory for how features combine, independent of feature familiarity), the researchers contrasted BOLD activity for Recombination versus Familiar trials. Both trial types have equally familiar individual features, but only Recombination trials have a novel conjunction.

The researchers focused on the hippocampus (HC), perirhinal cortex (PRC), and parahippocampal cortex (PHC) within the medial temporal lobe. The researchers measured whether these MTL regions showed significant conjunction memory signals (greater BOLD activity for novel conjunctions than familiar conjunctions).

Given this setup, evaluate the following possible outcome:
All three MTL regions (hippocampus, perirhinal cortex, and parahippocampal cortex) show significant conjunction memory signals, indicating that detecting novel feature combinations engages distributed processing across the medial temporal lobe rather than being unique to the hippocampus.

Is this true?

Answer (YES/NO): NO